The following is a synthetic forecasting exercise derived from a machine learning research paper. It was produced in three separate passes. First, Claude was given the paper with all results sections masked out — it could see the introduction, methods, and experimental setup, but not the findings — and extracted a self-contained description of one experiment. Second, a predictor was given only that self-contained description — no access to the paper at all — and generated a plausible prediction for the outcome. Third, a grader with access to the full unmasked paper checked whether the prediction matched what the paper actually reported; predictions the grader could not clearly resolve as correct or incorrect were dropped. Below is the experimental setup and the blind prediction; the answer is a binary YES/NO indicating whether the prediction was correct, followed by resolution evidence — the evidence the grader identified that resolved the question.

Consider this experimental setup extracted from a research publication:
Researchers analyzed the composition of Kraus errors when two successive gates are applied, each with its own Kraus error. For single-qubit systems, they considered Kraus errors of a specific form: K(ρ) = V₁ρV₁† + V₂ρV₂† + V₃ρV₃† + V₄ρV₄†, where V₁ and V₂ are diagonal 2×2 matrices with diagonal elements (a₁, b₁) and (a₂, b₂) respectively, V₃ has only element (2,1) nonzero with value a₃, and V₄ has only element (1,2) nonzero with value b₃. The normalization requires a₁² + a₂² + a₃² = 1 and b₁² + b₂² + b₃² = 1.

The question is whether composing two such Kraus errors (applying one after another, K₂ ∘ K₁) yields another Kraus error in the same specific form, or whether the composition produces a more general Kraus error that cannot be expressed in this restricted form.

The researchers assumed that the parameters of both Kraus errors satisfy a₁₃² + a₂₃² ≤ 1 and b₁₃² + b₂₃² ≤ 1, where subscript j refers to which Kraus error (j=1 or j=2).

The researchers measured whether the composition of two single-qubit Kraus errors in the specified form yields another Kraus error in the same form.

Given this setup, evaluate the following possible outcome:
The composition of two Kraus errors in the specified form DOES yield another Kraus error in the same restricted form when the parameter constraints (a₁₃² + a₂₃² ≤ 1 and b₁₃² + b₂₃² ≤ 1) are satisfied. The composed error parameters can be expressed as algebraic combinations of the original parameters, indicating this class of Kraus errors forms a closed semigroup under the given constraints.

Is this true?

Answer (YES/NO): YES